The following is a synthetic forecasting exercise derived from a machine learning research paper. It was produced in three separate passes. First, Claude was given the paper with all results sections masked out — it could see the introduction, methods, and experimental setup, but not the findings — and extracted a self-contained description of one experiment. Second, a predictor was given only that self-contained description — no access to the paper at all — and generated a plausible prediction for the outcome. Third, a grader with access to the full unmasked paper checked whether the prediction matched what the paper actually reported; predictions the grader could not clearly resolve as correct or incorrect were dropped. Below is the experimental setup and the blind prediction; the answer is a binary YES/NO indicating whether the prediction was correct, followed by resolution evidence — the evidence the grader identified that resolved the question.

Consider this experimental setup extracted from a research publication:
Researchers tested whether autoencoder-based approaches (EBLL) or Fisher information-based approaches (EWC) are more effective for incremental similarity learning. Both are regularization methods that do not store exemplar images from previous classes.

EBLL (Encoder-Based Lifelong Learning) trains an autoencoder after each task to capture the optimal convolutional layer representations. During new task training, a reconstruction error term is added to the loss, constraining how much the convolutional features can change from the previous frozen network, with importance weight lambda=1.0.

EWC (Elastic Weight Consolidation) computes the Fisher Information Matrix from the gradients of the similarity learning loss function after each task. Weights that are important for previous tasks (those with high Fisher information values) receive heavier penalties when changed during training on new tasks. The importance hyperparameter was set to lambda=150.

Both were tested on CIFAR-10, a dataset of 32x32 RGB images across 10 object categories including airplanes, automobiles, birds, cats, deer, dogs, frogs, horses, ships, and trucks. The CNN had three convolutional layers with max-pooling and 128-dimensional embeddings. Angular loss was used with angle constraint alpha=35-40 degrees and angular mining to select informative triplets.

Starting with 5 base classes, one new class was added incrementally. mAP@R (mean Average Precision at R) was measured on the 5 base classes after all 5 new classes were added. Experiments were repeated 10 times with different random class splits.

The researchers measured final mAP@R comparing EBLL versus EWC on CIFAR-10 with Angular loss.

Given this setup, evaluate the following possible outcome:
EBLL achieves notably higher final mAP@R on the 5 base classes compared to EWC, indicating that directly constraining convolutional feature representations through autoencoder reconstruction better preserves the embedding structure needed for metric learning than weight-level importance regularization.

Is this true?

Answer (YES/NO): YES